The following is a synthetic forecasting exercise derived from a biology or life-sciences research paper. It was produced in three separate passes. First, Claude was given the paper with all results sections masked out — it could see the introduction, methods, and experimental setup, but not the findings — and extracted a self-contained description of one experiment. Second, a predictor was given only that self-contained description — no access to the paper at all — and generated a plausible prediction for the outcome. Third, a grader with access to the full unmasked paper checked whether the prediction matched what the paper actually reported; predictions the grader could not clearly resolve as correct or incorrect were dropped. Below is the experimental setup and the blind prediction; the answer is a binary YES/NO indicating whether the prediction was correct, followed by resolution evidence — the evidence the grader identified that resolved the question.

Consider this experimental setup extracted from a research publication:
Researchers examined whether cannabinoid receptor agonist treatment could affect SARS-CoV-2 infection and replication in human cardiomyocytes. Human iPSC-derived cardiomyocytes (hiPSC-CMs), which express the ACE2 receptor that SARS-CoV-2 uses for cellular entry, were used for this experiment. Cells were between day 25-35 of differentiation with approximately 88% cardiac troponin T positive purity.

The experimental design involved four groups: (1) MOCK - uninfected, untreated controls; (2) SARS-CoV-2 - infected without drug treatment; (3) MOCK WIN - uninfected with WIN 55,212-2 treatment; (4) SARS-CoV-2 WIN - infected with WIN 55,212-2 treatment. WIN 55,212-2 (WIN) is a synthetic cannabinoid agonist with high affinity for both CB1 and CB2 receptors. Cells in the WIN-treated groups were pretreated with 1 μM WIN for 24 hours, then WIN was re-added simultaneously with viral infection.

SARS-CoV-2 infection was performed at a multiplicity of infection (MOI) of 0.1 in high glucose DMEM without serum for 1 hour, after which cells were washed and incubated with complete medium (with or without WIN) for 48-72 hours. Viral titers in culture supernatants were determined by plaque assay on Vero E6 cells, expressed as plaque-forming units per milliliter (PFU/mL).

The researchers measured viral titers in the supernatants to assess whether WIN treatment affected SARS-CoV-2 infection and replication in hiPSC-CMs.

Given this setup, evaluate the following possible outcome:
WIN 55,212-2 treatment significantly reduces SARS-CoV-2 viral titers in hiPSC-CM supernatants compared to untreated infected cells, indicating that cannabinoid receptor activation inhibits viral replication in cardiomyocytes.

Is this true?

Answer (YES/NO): NO